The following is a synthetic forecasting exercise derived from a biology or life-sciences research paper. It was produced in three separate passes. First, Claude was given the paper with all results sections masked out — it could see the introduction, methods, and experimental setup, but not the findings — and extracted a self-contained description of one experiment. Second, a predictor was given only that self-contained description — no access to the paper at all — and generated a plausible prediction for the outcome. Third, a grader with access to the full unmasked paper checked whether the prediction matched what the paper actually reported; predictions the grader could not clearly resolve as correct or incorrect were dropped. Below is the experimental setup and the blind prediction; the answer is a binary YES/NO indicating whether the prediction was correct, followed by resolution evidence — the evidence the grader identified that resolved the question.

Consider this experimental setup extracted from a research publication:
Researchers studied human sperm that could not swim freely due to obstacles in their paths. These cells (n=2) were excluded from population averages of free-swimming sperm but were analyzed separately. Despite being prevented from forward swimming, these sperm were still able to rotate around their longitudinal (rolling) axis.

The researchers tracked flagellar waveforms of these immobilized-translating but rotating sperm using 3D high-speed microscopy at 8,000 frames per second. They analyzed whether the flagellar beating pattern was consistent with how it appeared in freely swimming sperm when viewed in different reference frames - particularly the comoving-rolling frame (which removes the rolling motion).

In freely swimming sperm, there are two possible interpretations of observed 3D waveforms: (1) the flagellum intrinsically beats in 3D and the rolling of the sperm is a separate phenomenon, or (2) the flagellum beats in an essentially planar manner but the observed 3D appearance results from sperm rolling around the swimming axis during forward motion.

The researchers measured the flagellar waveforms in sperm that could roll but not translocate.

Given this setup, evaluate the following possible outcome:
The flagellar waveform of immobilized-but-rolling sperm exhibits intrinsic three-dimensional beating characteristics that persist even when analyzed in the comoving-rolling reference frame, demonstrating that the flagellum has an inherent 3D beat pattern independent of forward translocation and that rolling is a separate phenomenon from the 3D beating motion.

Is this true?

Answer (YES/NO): NO